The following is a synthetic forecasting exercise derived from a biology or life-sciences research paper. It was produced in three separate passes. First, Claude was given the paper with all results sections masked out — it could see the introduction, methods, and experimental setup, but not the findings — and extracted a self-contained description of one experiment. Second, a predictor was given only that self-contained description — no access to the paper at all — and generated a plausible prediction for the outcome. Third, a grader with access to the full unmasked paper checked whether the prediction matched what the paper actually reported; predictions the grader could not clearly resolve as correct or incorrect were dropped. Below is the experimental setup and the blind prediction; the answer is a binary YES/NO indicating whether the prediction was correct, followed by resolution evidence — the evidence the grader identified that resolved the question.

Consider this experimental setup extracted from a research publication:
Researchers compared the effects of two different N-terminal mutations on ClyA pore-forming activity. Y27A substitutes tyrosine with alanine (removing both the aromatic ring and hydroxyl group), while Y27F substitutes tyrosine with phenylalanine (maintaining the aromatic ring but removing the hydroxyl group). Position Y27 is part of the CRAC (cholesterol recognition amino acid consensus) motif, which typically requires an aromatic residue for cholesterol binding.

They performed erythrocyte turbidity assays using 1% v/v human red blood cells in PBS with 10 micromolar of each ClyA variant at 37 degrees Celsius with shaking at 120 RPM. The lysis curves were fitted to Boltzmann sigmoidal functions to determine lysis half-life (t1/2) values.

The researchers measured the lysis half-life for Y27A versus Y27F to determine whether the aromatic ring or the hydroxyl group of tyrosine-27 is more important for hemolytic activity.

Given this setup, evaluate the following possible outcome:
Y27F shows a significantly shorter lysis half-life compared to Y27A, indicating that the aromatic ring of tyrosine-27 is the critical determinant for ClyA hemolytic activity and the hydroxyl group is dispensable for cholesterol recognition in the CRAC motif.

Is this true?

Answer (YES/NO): NO